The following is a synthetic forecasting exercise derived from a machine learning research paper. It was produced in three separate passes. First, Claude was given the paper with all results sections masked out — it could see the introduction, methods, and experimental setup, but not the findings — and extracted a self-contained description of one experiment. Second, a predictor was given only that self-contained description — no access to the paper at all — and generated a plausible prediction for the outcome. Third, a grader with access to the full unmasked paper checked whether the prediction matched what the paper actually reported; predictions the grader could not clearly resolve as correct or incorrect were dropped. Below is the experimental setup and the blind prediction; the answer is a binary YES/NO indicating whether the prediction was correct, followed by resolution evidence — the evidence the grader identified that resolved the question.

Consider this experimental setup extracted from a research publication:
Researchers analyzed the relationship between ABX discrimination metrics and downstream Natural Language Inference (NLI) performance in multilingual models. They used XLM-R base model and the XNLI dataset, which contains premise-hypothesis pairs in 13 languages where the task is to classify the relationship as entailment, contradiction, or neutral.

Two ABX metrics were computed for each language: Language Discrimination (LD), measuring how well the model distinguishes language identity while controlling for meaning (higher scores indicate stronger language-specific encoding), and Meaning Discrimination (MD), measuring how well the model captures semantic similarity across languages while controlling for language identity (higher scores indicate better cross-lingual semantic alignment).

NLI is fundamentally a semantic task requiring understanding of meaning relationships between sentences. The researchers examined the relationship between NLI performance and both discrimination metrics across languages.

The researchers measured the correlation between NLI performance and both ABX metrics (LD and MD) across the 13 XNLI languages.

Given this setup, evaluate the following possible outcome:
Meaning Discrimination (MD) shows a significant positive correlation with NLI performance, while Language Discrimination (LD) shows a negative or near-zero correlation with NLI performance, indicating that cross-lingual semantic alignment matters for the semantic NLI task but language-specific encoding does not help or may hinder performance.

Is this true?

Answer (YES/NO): NO